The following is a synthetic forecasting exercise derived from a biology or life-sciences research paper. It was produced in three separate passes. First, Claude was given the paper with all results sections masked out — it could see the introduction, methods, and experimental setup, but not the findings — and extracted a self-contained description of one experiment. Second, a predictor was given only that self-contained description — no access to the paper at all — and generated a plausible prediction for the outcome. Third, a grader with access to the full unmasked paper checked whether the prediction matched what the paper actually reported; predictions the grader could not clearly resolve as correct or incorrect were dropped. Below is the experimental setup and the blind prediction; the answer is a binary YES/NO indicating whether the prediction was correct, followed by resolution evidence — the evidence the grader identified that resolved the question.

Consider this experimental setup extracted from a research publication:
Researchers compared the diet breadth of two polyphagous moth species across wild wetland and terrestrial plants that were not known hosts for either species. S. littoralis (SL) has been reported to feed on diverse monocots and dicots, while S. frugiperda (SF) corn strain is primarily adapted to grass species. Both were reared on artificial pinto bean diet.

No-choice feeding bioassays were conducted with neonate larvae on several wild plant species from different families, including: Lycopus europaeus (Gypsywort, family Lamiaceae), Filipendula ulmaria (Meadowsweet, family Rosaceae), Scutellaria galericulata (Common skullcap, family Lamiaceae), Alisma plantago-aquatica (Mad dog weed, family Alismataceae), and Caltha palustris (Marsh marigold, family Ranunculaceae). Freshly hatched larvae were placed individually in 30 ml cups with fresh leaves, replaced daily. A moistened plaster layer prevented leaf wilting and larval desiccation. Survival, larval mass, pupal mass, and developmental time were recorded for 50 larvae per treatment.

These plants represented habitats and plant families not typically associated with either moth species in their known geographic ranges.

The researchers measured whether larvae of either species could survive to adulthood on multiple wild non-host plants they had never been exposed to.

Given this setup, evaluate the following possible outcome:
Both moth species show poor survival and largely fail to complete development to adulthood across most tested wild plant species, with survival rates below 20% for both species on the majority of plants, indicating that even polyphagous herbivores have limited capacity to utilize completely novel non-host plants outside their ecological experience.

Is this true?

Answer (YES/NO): NO